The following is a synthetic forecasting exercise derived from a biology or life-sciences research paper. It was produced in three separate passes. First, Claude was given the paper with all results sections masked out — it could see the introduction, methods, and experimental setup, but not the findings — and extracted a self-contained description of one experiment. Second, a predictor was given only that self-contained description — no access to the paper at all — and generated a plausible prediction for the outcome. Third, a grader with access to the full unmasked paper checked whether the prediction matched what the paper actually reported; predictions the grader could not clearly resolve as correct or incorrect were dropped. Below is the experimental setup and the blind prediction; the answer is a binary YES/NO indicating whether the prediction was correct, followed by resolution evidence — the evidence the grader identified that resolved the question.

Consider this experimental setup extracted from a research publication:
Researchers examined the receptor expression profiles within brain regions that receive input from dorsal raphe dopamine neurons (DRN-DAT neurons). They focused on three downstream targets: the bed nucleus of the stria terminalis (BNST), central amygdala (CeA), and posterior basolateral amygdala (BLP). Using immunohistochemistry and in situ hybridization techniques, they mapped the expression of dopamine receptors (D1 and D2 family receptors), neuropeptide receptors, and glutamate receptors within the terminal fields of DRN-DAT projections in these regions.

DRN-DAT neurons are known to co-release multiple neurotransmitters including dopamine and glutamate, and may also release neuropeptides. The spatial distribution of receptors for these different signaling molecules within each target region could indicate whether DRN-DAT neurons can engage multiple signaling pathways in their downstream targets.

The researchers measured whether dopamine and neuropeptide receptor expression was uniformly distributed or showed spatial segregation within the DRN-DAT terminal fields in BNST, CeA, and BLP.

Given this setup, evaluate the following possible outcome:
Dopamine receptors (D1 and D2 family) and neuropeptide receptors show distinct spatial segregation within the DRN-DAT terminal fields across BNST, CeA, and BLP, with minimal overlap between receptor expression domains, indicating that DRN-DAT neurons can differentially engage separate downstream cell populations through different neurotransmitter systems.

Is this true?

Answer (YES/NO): YES